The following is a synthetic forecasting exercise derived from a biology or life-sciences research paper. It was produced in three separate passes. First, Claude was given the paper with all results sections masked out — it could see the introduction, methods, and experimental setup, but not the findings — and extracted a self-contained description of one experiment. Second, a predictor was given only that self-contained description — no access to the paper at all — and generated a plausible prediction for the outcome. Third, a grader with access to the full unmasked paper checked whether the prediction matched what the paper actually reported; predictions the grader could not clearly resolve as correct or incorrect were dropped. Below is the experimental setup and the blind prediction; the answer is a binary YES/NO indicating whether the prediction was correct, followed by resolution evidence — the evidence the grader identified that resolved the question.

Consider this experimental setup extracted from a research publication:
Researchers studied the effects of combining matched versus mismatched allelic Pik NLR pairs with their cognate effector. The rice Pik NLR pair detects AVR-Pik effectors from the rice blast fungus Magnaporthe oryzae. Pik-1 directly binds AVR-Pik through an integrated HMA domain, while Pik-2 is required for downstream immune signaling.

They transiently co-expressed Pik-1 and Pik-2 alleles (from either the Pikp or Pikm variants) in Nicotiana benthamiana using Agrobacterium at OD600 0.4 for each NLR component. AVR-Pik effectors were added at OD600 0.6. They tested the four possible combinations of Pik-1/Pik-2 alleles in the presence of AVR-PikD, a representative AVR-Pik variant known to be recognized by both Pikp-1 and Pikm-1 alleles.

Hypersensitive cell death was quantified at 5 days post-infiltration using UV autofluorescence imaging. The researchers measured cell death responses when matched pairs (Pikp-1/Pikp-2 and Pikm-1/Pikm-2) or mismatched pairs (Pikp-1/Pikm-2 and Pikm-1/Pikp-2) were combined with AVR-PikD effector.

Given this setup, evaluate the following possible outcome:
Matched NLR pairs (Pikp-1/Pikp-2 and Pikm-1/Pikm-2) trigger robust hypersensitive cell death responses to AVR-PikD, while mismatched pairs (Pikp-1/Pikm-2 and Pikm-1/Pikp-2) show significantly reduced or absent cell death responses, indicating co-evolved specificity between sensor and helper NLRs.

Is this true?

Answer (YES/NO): NO